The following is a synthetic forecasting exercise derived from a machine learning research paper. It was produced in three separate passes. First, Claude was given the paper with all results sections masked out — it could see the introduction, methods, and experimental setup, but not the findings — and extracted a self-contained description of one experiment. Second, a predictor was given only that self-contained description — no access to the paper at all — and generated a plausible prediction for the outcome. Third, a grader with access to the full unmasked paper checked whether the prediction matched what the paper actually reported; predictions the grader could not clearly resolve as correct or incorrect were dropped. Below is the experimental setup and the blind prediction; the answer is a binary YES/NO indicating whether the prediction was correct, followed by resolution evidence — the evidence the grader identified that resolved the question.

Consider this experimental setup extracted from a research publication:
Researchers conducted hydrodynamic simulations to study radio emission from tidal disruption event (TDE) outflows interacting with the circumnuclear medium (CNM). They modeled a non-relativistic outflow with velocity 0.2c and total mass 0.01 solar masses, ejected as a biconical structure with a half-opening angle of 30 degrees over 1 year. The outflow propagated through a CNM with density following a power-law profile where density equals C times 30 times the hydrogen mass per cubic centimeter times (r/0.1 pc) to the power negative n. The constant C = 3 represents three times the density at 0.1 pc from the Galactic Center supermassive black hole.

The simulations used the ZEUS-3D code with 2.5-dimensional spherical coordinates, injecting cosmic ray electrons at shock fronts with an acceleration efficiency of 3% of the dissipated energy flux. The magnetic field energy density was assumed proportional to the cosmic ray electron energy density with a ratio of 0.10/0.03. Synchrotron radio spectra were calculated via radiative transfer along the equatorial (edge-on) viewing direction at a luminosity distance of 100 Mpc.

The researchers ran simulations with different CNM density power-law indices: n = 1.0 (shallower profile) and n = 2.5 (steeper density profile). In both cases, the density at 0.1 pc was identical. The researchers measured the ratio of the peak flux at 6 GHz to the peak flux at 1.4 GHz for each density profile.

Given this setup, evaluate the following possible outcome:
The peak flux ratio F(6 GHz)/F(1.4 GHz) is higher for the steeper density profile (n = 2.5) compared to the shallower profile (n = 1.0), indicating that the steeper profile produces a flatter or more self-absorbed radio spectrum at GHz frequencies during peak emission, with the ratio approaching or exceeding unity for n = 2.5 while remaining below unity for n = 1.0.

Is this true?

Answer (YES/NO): YES